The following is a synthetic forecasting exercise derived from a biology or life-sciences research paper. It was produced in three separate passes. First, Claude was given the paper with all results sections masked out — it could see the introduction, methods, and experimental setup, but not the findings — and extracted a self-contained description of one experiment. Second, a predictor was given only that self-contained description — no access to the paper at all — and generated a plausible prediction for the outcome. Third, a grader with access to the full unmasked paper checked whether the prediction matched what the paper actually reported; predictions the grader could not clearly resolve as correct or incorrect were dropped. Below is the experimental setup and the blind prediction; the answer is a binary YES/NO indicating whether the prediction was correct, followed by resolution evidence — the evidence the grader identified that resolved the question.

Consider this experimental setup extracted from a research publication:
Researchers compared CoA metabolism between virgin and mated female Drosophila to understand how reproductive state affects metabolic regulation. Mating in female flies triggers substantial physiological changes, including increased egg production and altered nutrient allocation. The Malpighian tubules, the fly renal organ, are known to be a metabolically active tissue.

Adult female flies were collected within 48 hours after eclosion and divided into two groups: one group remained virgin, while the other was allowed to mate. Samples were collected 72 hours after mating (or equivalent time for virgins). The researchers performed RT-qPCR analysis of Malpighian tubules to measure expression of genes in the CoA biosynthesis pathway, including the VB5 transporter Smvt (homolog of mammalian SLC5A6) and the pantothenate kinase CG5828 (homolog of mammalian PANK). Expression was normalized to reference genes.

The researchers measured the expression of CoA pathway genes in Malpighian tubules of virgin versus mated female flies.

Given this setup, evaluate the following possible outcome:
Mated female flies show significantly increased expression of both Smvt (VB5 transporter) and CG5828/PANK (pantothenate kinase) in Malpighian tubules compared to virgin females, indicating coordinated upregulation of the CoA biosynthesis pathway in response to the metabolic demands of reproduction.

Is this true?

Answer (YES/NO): NO